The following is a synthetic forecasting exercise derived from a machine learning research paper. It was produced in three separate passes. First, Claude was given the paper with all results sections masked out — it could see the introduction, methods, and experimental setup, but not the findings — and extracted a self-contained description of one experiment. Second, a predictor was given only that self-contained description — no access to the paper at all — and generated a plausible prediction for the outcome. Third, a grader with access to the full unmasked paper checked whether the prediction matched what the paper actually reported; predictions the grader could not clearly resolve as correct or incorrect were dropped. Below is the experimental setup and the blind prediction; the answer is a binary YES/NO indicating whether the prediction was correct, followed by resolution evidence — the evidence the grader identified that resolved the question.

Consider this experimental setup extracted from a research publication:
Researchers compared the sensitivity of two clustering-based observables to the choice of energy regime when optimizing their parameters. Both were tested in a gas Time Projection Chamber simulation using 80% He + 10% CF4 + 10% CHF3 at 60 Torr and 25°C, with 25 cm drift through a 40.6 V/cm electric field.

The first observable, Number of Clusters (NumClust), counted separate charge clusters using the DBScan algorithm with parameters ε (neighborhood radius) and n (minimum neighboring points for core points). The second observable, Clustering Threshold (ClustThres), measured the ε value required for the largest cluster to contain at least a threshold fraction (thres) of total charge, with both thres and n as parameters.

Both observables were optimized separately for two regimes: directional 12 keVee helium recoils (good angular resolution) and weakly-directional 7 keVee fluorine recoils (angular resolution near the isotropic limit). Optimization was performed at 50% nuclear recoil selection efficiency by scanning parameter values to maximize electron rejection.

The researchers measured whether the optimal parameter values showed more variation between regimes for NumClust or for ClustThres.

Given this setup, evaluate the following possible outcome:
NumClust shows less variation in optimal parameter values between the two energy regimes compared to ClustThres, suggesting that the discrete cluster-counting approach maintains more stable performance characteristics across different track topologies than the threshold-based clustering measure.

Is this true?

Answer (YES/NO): YES